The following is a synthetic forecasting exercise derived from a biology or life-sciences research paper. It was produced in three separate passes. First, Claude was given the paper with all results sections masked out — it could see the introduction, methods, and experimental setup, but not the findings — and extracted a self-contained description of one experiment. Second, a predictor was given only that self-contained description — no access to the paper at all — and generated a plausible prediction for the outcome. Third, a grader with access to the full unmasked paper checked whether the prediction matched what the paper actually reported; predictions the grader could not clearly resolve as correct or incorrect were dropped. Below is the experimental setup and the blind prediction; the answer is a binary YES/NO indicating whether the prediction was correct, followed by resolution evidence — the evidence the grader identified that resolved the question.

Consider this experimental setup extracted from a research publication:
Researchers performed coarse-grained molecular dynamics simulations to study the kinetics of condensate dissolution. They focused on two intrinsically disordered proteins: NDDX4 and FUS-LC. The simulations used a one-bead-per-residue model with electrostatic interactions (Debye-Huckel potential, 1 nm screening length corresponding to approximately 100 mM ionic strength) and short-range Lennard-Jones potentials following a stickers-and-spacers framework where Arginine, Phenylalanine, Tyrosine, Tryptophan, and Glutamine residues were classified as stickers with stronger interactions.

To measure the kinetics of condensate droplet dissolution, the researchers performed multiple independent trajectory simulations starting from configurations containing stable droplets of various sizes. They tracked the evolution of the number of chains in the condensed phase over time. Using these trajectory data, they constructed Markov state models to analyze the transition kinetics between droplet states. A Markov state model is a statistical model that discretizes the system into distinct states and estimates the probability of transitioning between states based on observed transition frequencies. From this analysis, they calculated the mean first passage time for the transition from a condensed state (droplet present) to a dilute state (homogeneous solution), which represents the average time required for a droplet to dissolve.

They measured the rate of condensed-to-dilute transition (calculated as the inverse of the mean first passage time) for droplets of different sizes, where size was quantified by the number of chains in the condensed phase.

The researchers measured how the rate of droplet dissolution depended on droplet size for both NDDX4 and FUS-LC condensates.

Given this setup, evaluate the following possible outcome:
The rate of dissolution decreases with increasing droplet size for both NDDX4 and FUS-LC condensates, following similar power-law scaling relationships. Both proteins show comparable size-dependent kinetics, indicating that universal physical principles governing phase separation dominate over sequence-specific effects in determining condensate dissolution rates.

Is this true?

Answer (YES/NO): NO